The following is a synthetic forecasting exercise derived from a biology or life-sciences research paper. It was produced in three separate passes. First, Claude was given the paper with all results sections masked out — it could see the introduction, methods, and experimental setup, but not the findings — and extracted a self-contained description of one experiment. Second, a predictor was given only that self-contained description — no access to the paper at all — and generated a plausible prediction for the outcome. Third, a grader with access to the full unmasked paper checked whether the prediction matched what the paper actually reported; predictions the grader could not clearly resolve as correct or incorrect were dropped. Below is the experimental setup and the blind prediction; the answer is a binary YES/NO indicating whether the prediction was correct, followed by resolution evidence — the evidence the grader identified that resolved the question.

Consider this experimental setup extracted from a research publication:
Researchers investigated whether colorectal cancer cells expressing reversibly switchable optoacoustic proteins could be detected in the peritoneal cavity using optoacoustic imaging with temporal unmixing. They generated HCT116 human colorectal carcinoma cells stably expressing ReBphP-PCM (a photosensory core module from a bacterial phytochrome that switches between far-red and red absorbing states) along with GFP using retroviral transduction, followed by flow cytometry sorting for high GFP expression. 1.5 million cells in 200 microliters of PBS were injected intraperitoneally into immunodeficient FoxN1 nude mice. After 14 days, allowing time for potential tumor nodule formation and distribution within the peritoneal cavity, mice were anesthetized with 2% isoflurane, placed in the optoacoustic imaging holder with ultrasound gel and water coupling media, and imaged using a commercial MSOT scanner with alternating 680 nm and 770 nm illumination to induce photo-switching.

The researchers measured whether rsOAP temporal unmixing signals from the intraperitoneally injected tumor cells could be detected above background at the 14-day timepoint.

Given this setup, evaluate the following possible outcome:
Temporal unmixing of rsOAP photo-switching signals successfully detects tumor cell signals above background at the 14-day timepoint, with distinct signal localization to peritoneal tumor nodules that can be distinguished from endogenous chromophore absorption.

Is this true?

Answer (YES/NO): YES